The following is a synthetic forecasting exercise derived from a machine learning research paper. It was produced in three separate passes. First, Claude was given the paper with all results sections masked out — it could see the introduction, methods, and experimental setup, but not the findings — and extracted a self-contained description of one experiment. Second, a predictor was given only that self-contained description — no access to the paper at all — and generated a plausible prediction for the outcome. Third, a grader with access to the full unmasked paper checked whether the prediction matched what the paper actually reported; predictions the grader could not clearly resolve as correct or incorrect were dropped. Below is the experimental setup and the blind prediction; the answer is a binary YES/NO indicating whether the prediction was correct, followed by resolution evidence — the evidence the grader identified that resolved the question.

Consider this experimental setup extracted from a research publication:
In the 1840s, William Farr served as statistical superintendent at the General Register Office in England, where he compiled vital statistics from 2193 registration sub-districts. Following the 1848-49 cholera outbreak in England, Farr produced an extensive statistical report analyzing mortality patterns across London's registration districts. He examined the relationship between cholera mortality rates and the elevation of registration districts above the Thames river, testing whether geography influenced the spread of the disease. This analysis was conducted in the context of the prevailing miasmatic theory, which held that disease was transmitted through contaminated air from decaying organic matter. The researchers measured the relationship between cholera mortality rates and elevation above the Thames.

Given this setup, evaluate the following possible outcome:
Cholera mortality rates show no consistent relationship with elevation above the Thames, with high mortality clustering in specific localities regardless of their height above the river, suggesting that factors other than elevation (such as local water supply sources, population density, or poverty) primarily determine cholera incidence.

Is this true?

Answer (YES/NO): NO